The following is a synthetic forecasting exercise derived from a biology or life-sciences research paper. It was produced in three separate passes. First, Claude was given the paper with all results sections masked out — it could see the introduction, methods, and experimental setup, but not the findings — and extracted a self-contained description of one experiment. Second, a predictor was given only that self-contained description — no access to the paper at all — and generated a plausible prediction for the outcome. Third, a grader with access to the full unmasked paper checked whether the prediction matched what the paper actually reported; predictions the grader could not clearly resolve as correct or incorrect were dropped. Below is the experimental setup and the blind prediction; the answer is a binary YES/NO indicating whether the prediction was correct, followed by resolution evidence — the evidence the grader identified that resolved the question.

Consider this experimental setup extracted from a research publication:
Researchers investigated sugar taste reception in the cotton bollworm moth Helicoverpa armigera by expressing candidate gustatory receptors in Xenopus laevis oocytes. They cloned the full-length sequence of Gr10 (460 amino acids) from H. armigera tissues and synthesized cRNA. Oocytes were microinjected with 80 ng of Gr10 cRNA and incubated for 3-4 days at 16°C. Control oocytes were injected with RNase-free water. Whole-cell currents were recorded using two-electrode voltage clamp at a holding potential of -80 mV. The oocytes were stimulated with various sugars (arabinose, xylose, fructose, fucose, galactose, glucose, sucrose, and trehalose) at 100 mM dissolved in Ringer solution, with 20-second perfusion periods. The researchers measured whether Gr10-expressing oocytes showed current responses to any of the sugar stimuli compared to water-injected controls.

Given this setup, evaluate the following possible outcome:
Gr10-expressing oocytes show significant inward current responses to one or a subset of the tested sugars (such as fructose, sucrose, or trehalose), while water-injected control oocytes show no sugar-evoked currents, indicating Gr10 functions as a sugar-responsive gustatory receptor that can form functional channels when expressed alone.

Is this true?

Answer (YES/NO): YES